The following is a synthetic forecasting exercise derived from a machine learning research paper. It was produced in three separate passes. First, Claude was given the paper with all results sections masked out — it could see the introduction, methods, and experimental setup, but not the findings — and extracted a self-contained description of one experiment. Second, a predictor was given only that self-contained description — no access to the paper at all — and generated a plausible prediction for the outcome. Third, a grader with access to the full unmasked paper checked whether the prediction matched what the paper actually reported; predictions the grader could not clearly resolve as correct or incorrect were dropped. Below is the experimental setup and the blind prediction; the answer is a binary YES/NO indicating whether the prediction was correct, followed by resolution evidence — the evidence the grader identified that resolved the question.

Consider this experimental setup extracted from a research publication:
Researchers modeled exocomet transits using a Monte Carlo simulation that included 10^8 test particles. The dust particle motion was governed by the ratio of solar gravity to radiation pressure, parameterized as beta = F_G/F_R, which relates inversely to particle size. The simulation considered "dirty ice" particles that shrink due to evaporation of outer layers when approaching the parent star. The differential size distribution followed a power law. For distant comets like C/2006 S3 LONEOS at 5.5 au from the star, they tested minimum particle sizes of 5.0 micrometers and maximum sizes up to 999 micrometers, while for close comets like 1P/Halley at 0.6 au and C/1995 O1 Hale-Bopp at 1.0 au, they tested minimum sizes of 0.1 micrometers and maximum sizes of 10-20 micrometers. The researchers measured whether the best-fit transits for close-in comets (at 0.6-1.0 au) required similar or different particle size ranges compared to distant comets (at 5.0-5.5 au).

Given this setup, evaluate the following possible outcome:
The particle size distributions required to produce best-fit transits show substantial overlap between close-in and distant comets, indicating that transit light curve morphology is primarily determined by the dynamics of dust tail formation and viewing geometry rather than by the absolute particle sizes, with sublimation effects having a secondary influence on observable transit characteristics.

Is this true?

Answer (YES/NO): NO